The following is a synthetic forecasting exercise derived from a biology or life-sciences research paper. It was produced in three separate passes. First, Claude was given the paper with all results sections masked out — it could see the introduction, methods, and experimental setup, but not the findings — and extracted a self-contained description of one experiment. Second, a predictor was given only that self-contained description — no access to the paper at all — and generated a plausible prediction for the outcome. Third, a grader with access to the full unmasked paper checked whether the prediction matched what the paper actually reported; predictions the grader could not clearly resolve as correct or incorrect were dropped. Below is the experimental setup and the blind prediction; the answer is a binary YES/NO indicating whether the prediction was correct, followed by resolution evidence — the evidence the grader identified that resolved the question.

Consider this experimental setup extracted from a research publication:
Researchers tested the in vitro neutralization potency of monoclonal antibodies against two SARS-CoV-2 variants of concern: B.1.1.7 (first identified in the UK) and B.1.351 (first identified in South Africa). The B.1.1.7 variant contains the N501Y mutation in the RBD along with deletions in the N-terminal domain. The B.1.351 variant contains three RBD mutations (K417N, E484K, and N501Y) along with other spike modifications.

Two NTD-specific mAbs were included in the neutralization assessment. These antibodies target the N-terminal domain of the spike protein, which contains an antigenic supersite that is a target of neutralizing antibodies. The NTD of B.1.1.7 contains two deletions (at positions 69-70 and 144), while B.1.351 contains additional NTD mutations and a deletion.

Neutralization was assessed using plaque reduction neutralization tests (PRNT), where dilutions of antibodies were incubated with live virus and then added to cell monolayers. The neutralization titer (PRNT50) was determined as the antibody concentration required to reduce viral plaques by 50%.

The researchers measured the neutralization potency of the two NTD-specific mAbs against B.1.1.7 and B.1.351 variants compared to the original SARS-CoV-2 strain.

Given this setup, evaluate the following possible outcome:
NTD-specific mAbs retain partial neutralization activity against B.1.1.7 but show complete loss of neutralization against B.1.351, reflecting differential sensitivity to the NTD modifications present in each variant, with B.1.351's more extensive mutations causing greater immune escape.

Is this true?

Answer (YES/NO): NO